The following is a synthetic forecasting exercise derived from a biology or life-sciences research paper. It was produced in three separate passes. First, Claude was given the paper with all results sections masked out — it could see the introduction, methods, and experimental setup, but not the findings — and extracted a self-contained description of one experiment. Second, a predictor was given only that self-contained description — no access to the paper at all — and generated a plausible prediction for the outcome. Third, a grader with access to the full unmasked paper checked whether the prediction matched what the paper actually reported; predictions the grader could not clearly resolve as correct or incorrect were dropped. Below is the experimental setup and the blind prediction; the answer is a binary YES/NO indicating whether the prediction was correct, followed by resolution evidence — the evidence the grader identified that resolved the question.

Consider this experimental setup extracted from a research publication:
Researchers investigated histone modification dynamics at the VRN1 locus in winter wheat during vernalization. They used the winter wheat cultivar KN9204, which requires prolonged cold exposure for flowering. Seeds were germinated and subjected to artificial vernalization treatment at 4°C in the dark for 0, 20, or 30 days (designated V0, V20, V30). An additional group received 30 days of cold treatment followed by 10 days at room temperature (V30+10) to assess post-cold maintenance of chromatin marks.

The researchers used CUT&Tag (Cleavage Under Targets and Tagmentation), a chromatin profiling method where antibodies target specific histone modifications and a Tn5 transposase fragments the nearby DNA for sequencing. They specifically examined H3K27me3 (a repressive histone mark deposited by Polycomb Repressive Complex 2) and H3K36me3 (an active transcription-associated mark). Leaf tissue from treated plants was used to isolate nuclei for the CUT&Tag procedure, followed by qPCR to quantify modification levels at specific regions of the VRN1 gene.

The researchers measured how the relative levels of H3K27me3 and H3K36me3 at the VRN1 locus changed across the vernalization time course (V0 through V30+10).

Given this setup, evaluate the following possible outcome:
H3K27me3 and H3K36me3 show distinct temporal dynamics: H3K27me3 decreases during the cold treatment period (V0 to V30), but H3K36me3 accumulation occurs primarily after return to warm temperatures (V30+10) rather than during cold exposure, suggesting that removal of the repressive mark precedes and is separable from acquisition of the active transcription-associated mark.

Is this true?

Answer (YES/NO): NO